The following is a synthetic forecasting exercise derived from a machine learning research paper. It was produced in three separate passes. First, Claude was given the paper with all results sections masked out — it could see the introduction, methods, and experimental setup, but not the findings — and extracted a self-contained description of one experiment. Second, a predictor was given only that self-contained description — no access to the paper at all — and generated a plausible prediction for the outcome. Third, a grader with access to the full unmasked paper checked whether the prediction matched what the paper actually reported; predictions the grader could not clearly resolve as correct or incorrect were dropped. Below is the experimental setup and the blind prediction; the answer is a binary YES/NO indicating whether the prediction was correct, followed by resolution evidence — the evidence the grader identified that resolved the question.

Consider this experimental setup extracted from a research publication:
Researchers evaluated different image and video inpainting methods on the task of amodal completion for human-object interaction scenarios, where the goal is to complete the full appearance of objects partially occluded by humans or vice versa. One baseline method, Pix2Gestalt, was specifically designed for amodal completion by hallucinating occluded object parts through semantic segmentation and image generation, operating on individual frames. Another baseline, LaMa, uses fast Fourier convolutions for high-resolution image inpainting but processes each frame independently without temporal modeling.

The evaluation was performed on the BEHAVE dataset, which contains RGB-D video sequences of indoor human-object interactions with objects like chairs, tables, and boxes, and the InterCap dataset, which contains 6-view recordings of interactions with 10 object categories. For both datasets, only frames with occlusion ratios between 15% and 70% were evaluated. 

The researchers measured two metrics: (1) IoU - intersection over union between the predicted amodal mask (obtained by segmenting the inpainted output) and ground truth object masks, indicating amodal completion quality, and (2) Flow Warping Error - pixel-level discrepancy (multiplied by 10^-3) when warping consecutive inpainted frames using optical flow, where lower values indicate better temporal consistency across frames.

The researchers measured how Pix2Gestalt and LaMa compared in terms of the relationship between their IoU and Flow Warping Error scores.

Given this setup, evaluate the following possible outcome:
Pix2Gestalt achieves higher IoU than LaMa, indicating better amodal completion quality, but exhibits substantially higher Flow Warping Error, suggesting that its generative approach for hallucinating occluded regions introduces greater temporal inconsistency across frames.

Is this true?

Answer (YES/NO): YES